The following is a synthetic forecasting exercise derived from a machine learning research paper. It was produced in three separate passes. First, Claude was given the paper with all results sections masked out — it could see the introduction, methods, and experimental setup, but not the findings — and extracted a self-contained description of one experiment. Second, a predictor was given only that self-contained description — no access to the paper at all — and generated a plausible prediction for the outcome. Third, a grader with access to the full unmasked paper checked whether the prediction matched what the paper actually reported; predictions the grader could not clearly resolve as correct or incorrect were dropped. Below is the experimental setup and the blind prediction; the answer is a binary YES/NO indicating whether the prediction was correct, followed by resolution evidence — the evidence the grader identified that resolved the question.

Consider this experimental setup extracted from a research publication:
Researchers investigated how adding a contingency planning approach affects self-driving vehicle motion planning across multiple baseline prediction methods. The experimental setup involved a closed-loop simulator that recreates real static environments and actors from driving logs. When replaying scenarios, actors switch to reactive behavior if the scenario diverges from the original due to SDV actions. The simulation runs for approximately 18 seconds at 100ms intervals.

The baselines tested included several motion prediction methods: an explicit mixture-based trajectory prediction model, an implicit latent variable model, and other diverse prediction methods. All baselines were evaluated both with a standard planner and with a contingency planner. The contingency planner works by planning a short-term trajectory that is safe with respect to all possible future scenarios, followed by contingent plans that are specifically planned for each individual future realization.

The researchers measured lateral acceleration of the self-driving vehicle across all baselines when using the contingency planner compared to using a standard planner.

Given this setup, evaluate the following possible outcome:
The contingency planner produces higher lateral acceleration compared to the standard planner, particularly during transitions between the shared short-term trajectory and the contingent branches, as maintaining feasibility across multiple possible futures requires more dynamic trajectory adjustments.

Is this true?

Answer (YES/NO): YES